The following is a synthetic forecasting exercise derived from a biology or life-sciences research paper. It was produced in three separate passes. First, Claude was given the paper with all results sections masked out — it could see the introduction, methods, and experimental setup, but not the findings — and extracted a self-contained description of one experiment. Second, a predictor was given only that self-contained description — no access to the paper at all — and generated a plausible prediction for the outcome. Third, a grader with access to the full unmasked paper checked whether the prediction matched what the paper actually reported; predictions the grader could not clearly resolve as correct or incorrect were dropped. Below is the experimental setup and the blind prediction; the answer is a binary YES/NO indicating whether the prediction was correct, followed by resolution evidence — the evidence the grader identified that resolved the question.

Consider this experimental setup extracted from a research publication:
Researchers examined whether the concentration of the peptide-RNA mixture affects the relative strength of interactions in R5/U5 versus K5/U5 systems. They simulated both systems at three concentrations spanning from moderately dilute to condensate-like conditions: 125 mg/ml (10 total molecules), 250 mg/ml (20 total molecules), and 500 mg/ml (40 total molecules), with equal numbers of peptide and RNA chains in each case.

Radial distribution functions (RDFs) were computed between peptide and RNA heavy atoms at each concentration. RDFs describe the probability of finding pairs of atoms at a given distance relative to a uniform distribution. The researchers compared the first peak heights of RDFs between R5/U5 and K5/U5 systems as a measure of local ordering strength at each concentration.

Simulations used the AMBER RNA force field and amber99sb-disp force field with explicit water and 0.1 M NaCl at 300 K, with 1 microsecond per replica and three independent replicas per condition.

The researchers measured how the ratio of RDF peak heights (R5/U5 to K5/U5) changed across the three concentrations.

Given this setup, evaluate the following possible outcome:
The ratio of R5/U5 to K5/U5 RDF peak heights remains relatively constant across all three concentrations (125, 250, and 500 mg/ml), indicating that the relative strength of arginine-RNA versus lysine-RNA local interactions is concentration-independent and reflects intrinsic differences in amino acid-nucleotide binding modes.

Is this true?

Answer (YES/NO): NO